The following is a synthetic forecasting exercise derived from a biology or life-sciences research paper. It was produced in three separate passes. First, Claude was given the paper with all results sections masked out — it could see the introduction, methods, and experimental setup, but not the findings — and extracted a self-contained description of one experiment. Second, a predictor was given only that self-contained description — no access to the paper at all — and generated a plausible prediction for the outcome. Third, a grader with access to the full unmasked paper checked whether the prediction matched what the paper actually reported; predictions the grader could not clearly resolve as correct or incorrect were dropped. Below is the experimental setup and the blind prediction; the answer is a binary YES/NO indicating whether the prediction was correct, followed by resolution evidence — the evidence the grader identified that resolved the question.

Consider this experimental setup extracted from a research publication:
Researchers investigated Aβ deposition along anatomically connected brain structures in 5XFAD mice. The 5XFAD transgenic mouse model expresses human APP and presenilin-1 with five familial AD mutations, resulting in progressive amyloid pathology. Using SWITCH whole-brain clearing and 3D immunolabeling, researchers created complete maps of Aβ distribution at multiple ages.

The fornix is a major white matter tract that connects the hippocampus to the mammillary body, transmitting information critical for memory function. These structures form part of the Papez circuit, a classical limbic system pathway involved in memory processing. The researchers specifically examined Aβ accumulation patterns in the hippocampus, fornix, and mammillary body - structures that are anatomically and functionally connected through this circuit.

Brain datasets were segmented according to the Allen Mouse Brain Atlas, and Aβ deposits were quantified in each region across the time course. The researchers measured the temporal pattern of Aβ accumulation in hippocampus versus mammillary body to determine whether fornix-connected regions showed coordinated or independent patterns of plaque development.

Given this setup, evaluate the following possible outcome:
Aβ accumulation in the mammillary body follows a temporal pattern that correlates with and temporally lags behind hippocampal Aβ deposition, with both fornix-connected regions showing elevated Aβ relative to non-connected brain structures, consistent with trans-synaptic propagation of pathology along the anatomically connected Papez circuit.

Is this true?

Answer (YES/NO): NO